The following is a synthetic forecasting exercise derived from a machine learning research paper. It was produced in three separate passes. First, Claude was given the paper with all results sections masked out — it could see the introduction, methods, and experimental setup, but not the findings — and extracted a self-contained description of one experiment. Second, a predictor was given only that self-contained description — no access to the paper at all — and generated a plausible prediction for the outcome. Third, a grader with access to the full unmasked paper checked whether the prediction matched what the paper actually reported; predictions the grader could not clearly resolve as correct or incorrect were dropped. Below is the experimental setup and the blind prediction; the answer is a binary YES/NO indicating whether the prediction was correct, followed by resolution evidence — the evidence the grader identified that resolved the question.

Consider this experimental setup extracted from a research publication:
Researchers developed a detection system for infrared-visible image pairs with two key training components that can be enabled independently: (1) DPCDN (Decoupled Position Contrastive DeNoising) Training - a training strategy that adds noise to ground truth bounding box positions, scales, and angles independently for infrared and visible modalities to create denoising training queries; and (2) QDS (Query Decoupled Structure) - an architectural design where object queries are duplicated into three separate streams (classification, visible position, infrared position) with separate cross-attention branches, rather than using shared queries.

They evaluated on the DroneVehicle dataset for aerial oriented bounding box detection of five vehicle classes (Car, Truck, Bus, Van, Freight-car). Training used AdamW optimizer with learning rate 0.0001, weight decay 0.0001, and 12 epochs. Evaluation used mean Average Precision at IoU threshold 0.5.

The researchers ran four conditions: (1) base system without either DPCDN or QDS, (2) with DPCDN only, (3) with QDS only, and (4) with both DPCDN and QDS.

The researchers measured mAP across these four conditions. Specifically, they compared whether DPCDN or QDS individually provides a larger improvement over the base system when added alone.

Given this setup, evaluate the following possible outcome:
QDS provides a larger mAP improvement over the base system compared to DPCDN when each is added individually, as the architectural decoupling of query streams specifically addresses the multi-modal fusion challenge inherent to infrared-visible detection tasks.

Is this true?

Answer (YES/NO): YES